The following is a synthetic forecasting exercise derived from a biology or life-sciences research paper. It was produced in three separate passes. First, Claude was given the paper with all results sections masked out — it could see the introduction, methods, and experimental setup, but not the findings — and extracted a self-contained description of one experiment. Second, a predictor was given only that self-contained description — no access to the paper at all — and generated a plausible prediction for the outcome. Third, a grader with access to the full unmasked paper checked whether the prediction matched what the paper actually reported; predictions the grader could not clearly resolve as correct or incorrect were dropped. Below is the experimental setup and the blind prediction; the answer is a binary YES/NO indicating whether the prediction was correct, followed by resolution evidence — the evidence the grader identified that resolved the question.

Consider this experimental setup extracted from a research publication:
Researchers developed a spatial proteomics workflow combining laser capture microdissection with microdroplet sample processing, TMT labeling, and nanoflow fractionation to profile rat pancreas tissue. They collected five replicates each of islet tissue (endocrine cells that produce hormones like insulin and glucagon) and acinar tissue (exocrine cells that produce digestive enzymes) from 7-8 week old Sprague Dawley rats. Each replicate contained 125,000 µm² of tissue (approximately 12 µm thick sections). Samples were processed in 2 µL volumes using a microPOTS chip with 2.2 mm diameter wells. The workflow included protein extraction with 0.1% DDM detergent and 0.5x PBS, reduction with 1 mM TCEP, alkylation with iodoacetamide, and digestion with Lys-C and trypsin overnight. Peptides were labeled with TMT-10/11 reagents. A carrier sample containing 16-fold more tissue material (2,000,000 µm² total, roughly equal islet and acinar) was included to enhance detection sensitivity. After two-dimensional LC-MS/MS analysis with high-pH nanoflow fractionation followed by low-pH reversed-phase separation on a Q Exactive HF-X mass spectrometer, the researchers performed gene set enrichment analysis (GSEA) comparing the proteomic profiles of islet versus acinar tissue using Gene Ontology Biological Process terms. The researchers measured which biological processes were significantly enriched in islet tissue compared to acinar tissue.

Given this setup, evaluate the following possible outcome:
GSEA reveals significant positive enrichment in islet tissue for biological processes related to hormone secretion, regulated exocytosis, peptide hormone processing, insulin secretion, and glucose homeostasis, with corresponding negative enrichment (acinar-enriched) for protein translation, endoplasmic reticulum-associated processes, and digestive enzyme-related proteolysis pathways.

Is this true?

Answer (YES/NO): NO